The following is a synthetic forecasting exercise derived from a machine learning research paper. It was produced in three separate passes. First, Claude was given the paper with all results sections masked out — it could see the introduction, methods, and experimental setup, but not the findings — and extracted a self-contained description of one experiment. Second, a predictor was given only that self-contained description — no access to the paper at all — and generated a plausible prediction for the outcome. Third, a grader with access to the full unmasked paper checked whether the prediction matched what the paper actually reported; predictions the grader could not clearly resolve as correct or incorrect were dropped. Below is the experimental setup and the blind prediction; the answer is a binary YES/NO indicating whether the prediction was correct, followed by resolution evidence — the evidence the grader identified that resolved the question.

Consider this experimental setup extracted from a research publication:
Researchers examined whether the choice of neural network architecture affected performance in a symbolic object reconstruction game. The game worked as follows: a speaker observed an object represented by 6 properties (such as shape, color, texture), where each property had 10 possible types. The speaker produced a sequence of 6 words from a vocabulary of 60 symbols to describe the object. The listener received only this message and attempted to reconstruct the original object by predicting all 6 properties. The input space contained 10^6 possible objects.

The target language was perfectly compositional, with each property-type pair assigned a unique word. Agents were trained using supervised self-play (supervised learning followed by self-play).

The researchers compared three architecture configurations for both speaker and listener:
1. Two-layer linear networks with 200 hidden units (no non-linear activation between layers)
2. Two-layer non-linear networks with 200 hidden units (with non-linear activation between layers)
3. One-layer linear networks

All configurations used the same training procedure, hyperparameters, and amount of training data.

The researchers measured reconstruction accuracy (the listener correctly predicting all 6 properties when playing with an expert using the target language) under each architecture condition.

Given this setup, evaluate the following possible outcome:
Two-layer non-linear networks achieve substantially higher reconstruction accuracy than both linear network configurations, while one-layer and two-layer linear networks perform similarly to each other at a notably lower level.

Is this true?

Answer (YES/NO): NO